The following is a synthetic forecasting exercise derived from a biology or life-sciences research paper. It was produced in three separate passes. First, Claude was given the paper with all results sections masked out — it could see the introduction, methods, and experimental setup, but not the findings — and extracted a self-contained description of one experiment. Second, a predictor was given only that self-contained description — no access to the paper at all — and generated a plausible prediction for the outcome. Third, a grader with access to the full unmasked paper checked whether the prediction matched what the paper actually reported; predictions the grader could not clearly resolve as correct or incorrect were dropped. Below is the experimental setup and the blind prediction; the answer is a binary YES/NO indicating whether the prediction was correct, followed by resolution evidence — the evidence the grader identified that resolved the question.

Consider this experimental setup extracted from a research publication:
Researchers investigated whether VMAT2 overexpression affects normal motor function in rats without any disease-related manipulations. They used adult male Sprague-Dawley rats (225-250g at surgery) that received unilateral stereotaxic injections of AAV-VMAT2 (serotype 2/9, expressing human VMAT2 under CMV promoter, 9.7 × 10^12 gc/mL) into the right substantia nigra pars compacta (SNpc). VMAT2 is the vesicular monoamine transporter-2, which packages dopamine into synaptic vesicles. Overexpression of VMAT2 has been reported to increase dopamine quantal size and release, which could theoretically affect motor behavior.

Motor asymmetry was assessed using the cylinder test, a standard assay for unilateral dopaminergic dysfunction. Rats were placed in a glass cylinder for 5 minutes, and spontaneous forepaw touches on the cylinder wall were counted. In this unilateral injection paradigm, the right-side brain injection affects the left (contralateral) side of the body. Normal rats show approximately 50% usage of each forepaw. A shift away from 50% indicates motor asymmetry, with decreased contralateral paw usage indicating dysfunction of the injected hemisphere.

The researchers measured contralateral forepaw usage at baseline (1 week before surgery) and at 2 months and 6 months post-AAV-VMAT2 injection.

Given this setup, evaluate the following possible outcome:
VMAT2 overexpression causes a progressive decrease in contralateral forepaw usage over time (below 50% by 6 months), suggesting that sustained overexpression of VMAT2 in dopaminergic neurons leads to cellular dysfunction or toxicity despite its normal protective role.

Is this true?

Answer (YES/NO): NO